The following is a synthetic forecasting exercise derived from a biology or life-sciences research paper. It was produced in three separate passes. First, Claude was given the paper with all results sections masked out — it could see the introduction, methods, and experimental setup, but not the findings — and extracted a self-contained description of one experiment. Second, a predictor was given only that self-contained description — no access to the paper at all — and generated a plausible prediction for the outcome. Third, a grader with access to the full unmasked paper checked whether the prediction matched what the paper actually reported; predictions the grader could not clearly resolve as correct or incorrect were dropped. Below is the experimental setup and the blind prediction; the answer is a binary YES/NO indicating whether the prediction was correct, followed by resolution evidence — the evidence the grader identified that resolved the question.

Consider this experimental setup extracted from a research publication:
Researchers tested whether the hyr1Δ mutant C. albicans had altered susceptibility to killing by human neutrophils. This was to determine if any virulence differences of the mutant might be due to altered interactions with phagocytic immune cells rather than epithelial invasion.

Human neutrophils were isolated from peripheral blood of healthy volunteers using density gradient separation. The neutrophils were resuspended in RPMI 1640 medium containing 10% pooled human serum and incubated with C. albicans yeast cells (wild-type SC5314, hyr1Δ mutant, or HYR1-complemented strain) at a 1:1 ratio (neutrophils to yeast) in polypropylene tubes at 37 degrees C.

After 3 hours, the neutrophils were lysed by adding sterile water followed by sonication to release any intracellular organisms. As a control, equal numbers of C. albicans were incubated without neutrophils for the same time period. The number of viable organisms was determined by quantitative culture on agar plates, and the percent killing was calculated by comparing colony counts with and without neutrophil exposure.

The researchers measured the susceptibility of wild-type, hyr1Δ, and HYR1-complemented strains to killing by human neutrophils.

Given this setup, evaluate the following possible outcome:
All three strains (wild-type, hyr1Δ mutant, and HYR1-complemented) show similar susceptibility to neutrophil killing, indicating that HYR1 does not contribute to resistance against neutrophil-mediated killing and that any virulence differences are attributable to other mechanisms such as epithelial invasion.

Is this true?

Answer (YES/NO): NO